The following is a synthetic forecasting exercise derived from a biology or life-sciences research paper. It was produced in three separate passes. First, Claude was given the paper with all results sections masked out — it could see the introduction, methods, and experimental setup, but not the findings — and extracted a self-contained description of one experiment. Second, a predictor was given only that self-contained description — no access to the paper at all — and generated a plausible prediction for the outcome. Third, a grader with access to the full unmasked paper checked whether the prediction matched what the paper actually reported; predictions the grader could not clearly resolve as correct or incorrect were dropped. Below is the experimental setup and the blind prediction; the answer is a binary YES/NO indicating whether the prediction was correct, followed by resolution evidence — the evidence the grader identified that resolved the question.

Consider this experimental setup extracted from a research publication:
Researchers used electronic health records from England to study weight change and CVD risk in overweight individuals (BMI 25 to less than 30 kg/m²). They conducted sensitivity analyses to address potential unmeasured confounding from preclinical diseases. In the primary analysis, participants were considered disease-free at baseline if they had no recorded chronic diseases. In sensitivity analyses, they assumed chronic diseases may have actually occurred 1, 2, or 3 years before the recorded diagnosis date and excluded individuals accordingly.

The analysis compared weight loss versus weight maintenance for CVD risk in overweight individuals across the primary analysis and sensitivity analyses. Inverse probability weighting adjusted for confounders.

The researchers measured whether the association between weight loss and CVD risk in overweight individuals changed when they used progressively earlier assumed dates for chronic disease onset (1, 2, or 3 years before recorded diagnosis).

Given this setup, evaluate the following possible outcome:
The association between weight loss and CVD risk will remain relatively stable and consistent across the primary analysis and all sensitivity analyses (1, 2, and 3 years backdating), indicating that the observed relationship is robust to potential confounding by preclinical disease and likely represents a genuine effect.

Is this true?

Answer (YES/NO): NO